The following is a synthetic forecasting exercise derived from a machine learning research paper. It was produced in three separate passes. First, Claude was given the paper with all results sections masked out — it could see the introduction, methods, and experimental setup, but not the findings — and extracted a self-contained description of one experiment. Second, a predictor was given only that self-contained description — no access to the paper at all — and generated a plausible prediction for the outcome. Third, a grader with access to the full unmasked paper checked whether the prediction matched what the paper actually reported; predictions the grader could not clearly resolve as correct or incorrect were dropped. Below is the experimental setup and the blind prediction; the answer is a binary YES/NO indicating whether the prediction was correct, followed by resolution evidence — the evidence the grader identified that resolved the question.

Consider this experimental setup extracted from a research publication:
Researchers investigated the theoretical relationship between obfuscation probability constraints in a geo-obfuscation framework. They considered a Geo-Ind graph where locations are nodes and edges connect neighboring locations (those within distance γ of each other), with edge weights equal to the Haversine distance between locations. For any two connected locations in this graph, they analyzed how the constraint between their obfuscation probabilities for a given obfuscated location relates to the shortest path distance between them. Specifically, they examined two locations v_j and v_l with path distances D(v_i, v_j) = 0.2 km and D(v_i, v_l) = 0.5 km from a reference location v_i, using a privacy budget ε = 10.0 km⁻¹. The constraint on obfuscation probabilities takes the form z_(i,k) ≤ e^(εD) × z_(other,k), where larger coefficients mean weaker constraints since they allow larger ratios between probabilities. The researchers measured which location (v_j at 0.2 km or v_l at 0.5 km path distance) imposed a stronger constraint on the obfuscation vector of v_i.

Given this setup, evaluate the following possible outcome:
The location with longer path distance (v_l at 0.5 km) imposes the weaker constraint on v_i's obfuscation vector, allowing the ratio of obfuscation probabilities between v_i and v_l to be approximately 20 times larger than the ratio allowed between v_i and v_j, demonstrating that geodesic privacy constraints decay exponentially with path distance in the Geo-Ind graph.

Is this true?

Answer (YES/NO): YES